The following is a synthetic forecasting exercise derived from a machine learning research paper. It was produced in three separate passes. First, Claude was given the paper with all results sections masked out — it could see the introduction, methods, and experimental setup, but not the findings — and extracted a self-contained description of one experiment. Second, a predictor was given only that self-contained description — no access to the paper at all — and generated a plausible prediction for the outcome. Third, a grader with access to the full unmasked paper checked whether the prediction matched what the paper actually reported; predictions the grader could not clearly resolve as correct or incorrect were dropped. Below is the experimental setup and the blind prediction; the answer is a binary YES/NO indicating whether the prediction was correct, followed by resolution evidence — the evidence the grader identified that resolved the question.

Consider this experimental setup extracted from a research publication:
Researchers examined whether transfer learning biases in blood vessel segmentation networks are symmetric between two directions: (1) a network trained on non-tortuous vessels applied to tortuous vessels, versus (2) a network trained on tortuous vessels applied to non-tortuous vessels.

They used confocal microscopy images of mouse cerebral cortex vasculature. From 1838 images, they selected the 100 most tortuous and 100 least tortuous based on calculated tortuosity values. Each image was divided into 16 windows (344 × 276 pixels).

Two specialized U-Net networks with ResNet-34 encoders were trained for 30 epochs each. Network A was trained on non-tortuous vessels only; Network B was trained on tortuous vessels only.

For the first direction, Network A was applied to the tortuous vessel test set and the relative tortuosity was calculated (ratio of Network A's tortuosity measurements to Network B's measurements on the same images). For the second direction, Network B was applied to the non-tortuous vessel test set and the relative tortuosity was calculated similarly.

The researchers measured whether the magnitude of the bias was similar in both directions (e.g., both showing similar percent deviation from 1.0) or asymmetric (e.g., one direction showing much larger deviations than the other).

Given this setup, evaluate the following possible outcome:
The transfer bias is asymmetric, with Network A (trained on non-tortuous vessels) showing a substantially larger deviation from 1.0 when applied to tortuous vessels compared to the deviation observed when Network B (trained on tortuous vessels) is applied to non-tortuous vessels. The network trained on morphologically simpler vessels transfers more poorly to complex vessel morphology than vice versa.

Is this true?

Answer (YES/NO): YES